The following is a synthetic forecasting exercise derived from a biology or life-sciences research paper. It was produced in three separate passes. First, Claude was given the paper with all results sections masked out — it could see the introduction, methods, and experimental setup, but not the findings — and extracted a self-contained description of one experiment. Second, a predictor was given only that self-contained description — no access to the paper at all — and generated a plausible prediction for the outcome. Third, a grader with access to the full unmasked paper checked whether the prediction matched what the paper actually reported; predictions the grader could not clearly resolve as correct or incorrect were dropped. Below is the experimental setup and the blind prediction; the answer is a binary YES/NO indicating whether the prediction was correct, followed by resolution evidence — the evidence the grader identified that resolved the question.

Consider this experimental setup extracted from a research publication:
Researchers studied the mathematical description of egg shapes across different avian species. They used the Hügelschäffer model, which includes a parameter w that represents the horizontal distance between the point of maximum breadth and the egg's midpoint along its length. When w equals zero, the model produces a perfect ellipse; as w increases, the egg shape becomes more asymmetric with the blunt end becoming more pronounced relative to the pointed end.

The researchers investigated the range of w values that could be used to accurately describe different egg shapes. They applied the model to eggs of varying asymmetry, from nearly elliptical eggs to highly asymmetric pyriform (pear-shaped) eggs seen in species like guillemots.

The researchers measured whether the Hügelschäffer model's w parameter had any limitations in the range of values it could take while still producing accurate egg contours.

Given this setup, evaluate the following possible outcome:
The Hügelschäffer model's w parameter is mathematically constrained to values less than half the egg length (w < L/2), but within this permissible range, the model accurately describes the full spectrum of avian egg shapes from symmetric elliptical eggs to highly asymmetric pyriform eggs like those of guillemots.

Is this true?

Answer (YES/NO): NO